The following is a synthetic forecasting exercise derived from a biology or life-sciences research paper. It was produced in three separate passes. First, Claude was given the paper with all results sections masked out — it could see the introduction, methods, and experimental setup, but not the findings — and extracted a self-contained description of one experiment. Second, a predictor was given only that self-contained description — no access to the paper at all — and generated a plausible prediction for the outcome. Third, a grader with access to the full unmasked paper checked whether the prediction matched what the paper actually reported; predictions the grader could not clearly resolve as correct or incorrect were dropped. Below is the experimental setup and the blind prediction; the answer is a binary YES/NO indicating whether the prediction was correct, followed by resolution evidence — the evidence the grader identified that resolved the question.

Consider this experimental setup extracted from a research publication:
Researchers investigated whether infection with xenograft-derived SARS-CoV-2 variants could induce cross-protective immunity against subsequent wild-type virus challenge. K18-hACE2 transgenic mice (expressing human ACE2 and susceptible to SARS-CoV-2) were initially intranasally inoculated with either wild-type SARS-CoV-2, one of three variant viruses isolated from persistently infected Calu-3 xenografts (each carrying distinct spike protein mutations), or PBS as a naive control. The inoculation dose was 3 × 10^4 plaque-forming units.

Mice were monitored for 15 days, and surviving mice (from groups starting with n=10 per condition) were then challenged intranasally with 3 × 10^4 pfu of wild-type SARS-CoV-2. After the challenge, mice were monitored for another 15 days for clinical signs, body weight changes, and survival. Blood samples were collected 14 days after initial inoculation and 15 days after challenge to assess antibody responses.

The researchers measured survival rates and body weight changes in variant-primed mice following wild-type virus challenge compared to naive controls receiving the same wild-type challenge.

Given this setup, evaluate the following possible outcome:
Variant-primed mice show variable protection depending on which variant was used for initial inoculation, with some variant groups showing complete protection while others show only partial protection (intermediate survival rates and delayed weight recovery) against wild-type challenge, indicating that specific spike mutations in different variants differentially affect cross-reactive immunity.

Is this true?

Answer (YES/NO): NO